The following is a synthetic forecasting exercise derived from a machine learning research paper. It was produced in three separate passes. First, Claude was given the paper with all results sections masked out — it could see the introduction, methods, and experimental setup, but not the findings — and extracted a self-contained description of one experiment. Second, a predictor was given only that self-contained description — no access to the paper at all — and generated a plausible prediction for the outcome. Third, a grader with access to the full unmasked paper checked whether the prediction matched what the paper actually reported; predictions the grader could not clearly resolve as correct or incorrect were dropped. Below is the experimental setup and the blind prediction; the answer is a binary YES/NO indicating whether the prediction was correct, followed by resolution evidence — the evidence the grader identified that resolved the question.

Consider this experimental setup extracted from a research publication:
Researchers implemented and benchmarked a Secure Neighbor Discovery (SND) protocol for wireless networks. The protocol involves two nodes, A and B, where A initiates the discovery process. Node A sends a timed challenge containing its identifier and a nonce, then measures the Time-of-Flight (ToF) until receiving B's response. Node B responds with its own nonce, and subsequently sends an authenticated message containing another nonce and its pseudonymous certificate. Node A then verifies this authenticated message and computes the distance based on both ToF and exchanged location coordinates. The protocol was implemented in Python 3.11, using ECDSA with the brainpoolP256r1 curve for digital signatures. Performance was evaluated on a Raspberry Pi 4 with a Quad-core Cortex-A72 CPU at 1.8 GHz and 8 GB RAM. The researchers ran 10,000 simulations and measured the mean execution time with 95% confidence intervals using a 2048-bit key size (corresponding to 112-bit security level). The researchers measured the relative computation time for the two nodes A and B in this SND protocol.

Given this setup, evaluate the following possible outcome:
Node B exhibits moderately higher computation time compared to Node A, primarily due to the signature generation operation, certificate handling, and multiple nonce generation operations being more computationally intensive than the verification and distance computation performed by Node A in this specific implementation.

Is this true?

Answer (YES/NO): NO